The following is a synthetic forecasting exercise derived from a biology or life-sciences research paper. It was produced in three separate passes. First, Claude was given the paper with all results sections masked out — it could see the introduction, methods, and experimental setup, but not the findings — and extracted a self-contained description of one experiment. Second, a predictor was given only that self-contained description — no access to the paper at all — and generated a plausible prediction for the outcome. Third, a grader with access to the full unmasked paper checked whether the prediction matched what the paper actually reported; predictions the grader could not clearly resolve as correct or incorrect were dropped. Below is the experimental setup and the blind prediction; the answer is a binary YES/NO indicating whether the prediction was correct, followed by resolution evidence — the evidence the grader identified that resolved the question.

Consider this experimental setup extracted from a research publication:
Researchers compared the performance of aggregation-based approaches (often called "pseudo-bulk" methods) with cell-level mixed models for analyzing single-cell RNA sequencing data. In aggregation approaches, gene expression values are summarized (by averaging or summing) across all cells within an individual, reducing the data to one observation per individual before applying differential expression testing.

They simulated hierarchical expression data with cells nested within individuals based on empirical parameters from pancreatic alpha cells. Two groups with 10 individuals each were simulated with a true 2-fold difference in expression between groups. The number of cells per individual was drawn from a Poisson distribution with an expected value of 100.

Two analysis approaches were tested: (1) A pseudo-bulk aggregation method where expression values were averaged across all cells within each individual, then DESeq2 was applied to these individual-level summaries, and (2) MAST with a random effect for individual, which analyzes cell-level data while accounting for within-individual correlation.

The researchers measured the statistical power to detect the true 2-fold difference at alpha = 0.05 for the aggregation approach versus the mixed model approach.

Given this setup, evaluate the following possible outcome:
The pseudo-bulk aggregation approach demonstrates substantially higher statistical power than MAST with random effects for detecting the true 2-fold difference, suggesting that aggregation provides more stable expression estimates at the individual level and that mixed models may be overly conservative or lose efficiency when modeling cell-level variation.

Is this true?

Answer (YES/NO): NO